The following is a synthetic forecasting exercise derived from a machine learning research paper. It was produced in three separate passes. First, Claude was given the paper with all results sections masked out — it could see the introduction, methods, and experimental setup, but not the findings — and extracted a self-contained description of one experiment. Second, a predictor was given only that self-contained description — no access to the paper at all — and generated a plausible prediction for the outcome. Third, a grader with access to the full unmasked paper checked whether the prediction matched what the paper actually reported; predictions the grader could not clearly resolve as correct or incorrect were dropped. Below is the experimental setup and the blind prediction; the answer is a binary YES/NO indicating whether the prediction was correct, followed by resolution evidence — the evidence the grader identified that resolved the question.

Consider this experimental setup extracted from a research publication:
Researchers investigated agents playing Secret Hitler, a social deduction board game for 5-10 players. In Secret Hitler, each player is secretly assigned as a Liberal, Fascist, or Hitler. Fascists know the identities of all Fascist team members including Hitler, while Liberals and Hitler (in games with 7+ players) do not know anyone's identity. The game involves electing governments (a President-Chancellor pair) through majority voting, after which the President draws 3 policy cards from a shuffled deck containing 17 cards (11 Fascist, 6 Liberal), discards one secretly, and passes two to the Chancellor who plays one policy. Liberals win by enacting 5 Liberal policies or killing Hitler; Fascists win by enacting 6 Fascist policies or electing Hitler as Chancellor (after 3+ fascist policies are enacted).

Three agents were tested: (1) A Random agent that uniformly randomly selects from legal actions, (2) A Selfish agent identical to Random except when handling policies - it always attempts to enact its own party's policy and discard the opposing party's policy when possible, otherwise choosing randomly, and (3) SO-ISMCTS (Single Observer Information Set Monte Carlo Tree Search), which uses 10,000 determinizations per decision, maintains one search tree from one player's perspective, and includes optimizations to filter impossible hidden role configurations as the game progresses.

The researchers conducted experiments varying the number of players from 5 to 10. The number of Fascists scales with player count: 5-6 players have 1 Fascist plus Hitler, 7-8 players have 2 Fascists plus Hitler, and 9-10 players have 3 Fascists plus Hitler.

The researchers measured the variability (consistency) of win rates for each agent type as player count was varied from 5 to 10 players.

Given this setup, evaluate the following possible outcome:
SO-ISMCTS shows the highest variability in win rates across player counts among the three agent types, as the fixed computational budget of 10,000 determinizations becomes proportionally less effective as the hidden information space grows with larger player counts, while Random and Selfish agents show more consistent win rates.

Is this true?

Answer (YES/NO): NO